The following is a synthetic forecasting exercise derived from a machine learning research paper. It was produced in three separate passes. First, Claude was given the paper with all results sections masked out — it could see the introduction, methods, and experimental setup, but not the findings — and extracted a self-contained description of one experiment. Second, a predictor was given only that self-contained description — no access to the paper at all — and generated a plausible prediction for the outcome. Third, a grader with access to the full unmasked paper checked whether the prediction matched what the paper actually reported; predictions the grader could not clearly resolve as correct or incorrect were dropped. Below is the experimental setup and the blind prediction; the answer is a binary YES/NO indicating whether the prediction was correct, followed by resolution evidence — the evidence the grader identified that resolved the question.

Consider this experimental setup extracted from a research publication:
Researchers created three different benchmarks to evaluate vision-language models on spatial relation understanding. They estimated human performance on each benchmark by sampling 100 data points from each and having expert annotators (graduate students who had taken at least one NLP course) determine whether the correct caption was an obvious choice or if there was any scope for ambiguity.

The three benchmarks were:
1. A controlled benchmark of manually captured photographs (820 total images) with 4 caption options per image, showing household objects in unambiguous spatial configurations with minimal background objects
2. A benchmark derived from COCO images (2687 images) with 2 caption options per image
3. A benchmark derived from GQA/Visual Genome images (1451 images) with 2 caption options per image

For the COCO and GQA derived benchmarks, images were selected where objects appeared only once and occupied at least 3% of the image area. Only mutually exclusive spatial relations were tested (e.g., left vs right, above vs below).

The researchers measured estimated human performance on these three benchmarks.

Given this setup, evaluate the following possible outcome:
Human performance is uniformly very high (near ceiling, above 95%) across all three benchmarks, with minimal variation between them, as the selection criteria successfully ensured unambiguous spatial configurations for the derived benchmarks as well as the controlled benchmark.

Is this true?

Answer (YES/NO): YES